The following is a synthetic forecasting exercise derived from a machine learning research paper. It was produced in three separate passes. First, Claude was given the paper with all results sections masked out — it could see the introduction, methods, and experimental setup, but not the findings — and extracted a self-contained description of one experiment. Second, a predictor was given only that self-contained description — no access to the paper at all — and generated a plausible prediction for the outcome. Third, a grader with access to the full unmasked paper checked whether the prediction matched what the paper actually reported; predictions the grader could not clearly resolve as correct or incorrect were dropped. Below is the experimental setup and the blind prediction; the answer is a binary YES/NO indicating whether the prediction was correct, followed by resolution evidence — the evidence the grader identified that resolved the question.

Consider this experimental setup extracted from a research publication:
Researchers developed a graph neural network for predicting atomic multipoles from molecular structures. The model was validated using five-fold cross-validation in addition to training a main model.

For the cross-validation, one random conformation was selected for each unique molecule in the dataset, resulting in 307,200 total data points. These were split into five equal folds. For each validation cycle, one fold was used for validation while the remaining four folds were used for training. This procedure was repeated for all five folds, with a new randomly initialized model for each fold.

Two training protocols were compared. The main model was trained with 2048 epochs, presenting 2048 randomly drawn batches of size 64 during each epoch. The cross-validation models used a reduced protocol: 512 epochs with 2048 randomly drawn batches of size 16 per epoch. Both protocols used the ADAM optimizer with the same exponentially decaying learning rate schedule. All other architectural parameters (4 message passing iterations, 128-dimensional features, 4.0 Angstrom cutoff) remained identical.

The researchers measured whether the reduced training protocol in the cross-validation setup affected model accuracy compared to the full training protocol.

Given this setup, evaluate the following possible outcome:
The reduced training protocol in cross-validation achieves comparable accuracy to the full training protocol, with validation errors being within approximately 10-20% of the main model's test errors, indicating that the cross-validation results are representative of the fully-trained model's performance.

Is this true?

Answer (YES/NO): NO